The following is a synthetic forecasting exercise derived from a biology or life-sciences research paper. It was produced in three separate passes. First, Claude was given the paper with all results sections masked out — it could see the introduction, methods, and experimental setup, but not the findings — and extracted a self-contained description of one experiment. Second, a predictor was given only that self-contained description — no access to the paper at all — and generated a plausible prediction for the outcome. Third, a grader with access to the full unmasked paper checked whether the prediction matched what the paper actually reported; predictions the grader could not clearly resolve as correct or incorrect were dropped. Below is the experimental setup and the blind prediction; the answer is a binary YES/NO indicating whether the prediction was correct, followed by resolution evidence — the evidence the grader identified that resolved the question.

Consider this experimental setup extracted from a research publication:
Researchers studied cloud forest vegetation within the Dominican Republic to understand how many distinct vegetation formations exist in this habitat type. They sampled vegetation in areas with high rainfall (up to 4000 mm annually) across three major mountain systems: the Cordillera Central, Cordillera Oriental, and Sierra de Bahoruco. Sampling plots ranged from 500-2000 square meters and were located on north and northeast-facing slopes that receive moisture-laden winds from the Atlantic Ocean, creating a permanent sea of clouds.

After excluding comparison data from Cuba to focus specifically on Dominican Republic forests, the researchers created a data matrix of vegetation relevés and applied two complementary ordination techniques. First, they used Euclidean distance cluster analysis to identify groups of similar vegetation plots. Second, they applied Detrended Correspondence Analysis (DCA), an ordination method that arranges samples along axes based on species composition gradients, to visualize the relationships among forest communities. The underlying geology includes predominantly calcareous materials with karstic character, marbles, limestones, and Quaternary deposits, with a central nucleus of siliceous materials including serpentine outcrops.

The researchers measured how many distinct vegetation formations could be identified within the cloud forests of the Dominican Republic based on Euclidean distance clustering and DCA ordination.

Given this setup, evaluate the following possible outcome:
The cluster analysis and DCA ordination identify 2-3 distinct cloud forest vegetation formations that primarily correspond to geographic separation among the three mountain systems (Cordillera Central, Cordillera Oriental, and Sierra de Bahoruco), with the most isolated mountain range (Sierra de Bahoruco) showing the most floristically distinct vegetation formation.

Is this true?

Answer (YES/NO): NO